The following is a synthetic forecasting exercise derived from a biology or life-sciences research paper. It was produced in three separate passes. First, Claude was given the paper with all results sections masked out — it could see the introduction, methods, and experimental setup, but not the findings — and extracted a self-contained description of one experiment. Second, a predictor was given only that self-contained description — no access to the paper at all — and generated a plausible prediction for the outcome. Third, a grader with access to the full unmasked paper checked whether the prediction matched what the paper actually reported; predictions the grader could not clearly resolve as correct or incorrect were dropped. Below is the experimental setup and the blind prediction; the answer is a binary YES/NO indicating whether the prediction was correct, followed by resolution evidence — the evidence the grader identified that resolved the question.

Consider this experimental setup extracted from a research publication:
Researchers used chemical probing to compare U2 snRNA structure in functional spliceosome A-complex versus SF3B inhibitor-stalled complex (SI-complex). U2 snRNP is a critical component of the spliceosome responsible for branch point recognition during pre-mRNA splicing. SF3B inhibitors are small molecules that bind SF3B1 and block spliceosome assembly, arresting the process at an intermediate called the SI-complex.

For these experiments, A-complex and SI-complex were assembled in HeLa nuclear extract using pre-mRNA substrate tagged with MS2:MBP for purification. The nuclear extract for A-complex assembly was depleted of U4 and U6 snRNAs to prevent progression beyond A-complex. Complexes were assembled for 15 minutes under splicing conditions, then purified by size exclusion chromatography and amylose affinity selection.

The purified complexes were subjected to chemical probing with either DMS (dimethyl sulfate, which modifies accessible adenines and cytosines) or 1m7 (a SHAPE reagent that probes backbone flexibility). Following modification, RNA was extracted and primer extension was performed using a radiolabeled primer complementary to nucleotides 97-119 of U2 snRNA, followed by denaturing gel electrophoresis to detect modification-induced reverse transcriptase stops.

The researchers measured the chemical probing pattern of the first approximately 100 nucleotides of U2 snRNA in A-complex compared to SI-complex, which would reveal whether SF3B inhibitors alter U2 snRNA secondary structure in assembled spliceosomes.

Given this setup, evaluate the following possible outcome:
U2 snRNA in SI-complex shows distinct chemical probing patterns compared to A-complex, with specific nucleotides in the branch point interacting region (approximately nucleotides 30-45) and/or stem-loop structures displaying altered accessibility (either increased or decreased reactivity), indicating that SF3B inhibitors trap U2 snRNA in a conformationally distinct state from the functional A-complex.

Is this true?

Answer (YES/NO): NO